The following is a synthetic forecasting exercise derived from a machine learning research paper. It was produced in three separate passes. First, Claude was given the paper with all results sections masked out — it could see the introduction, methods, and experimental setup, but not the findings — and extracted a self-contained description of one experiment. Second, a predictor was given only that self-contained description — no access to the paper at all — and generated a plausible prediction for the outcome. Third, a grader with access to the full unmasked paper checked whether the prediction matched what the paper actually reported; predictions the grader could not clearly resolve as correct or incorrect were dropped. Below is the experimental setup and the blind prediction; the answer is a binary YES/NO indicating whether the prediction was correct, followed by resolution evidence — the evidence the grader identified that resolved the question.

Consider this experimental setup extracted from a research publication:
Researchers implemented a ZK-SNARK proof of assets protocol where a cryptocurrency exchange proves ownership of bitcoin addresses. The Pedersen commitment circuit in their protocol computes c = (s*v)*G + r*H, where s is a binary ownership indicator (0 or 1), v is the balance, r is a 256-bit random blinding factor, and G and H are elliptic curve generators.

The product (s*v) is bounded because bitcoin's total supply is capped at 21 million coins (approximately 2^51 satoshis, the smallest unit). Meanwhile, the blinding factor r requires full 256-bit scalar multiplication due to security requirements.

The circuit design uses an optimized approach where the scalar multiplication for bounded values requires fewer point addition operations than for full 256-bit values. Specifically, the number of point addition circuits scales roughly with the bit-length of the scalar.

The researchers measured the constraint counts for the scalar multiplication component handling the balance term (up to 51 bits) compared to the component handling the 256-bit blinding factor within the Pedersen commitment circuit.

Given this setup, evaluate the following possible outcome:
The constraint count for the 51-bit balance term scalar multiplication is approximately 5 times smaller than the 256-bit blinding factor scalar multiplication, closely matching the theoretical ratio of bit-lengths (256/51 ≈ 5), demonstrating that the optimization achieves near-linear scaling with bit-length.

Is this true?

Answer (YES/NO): YES